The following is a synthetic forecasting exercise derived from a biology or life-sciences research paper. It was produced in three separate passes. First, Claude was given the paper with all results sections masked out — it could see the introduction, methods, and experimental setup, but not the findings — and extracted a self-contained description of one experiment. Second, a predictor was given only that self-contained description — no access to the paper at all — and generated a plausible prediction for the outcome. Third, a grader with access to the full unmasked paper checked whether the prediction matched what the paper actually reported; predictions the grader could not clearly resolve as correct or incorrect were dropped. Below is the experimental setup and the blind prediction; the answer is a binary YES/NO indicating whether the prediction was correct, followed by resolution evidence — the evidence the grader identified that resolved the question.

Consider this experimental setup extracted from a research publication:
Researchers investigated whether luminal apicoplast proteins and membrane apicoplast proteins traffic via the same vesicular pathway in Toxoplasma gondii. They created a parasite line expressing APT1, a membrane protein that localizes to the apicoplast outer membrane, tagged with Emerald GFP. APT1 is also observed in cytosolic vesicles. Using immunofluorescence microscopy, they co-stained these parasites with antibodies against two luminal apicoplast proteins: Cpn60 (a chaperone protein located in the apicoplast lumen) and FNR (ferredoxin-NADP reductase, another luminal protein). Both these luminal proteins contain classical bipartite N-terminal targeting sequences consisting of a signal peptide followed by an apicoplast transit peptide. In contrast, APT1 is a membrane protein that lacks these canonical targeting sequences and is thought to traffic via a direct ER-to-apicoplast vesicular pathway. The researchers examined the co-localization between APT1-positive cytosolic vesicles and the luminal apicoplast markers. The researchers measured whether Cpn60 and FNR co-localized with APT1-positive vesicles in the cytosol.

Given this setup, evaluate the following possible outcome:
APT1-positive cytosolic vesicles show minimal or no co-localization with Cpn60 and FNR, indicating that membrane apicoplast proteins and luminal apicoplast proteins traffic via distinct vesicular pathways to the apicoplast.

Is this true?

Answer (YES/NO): YES